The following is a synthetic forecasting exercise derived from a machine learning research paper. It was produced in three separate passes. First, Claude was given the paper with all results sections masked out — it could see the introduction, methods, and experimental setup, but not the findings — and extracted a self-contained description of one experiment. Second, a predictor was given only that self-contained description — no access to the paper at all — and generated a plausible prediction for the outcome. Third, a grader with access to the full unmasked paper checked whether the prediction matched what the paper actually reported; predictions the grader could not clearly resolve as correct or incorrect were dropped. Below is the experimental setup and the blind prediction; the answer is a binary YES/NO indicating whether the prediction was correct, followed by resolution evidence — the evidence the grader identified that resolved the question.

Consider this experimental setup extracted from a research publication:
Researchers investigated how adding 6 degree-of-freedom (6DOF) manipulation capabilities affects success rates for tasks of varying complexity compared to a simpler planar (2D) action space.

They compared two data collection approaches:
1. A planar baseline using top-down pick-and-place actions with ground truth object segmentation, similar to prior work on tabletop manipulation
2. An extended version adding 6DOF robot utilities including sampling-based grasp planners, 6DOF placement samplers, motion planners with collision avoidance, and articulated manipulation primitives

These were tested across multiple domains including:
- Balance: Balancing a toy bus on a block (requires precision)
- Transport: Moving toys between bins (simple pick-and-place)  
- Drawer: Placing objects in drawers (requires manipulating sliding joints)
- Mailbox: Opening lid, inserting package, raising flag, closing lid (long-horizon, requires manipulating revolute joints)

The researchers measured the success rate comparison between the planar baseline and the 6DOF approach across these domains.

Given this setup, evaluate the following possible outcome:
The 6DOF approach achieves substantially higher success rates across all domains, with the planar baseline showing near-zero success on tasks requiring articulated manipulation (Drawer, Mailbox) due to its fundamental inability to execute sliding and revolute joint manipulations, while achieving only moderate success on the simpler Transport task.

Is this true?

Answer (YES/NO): NO